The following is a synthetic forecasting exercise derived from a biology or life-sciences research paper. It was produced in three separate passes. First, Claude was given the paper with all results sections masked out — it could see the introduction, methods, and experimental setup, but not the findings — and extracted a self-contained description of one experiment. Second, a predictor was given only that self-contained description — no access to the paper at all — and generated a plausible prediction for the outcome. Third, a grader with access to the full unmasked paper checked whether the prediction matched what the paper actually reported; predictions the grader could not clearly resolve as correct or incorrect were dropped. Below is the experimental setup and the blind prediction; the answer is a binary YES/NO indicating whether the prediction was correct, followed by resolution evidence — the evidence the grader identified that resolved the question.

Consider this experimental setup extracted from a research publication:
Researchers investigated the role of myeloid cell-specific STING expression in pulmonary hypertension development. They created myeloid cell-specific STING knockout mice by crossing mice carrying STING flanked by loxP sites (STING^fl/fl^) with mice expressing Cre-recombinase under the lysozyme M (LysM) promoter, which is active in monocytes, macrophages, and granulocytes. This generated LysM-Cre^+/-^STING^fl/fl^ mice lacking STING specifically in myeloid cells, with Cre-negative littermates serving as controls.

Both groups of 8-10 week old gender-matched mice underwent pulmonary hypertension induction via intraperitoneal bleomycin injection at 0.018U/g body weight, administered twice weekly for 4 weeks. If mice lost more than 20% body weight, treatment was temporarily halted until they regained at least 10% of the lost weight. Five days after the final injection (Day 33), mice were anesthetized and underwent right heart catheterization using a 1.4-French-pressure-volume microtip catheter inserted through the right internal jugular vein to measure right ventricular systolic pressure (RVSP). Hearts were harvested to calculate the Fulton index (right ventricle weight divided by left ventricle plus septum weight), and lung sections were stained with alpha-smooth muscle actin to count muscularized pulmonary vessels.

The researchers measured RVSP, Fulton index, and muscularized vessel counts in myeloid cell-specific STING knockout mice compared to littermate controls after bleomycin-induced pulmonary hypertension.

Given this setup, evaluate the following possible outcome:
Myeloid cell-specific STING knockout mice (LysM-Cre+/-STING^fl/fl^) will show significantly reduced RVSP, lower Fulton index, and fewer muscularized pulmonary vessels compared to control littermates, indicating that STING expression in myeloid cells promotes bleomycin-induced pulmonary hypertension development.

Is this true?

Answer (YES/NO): NO